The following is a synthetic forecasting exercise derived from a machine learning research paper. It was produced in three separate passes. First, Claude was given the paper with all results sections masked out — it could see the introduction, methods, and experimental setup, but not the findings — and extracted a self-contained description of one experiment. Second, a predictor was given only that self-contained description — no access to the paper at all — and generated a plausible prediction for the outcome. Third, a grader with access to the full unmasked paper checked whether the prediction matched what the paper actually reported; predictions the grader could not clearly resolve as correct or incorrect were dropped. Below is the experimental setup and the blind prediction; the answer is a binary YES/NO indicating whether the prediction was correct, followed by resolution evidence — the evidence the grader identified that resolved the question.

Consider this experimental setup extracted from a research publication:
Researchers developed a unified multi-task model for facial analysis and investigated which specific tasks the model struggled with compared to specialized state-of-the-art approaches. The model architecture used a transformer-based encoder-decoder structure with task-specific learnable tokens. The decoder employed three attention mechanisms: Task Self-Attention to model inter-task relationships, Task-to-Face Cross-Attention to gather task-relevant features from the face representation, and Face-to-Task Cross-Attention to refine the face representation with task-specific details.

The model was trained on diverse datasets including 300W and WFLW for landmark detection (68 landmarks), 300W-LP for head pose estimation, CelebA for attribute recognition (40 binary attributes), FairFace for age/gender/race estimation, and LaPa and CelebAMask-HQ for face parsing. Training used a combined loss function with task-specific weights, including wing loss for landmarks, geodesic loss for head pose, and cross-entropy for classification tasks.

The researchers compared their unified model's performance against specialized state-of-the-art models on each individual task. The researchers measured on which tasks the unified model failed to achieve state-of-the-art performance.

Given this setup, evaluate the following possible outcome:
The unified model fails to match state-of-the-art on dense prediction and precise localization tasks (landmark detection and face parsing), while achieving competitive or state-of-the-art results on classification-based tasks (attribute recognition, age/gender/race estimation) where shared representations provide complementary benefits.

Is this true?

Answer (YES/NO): NO